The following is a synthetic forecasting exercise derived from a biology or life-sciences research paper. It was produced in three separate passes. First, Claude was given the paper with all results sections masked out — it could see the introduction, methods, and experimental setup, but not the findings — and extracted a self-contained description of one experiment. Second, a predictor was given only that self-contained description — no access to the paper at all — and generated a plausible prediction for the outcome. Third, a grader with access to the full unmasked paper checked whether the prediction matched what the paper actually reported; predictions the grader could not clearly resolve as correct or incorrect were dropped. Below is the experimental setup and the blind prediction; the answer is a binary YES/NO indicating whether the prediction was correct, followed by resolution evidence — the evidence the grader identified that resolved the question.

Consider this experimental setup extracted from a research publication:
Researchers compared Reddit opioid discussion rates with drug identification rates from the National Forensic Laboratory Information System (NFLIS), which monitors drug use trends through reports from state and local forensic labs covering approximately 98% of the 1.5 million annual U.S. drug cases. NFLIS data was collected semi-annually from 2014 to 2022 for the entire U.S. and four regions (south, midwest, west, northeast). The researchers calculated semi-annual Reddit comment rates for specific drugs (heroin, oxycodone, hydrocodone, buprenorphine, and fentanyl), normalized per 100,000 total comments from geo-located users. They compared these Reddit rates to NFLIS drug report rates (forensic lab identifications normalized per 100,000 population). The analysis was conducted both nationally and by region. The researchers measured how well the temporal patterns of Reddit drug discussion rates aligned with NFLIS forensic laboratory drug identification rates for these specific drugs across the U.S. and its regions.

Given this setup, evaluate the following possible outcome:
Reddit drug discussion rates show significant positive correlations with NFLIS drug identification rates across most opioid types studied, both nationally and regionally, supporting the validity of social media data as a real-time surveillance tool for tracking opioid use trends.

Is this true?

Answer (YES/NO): YES